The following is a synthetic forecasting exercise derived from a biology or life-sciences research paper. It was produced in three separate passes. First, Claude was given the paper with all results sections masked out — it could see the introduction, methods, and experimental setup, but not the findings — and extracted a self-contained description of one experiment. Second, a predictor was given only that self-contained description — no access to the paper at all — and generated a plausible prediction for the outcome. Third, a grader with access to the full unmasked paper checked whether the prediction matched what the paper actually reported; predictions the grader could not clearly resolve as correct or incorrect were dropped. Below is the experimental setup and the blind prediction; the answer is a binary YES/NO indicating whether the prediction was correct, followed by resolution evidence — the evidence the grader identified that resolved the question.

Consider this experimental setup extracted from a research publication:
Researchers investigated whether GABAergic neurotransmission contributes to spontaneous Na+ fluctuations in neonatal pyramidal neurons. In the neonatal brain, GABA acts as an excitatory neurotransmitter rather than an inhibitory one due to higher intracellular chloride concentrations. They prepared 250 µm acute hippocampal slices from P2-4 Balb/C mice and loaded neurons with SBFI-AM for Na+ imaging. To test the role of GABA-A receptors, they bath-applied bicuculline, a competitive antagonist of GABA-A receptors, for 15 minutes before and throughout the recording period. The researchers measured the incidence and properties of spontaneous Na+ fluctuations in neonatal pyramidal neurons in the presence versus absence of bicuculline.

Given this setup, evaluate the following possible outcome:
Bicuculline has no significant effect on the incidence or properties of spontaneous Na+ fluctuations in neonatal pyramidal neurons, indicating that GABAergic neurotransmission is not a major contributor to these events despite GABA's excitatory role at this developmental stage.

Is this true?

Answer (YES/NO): NO